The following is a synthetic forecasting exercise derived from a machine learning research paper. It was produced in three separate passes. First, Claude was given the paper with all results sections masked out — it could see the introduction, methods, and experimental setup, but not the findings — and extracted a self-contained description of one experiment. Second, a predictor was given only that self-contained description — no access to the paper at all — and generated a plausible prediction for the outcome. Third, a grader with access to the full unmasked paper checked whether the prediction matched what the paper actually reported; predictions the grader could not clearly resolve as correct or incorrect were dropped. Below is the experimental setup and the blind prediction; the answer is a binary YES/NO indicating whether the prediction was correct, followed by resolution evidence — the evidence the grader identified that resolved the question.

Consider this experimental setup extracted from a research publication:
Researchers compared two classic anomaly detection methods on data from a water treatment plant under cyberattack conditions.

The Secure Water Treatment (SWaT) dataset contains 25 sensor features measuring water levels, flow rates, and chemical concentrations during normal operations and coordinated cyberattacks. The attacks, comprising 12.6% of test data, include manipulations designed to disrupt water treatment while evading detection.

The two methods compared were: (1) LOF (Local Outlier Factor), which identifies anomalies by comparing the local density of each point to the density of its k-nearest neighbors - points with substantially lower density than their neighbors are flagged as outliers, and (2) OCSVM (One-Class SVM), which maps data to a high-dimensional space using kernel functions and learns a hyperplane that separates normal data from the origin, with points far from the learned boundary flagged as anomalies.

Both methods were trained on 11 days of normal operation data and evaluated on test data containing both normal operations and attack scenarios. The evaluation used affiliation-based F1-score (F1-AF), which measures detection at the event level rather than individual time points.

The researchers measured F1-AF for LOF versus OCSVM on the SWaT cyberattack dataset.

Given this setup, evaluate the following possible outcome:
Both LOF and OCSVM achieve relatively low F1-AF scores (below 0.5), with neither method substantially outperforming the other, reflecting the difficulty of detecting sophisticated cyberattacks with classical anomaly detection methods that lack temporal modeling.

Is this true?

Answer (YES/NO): YES